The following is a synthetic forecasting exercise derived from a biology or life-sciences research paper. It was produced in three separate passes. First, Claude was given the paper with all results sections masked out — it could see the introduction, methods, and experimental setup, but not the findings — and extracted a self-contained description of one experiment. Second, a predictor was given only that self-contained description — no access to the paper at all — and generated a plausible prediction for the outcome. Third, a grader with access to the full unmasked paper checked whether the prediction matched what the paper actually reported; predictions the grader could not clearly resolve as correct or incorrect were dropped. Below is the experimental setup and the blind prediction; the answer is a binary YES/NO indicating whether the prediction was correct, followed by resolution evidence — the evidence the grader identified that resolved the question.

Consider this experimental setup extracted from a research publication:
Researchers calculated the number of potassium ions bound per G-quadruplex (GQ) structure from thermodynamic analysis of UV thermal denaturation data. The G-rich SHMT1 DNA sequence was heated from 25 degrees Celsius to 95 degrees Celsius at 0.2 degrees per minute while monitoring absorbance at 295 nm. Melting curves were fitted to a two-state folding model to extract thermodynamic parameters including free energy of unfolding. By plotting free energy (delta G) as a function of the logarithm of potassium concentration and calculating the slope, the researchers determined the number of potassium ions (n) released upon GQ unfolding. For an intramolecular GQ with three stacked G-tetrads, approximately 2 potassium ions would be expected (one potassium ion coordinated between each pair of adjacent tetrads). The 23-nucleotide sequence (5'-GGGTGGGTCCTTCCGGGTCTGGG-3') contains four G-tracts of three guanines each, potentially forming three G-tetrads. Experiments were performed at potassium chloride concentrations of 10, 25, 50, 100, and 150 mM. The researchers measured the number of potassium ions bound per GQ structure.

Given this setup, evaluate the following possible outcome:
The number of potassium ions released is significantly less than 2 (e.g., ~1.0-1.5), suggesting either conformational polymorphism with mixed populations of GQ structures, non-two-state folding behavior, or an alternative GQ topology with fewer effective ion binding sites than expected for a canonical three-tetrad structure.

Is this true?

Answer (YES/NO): NO